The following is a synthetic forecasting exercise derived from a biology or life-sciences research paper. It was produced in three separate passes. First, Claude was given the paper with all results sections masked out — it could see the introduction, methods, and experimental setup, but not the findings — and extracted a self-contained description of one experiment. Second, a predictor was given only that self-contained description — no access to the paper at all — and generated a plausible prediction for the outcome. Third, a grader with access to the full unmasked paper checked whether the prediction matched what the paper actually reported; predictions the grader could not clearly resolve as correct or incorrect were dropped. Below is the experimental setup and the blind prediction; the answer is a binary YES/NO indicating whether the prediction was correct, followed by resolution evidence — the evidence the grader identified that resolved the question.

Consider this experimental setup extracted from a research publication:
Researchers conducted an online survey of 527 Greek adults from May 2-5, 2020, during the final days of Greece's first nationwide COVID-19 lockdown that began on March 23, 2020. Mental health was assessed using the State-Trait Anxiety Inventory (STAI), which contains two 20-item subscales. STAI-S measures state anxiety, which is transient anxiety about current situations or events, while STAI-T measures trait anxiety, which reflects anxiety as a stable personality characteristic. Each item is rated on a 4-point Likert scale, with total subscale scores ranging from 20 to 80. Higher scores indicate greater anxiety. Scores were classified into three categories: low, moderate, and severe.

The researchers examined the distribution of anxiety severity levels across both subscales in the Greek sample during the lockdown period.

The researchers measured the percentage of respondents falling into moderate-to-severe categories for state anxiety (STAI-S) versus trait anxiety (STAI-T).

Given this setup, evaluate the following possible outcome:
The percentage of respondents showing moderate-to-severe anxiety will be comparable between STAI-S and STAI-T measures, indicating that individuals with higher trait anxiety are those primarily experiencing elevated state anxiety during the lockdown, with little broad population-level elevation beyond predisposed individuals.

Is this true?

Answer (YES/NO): NO